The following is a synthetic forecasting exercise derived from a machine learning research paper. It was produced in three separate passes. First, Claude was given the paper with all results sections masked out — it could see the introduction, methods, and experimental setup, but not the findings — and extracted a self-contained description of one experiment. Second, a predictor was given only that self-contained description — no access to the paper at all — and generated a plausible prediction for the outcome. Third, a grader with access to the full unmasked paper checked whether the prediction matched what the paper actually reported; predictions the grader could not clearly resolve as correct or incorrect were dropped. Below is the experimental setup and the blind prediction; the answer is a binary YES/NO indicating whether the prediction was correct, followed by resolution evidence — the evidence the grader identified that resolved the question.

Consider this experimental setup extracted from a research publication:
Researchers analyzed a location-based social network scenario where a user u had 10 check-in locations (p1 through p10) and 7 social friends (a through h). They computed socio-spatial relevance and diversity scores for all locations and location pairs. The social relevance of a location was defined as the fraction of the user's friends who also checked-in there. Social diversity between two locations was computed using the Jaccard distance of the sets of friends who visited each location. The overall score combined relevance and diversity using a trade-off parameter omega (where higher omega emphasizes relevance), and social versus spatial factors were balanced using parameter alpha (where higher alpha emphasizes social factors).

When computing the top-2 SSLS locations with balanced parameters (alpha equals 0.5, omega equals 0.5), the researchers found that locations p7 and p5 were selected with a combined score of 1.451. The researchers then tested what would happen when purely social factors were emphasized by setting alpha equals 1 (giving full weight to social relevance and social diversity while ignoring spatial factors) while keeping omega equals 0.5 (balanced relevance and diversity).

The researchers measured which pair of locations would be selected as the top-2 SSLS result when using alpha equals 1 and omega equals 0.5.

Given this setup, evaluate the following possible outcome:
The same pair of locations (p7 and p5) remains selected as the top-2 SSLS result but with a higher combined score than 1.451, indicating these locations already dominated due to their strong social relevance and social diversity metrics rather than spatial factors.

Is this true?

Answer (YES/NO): NO